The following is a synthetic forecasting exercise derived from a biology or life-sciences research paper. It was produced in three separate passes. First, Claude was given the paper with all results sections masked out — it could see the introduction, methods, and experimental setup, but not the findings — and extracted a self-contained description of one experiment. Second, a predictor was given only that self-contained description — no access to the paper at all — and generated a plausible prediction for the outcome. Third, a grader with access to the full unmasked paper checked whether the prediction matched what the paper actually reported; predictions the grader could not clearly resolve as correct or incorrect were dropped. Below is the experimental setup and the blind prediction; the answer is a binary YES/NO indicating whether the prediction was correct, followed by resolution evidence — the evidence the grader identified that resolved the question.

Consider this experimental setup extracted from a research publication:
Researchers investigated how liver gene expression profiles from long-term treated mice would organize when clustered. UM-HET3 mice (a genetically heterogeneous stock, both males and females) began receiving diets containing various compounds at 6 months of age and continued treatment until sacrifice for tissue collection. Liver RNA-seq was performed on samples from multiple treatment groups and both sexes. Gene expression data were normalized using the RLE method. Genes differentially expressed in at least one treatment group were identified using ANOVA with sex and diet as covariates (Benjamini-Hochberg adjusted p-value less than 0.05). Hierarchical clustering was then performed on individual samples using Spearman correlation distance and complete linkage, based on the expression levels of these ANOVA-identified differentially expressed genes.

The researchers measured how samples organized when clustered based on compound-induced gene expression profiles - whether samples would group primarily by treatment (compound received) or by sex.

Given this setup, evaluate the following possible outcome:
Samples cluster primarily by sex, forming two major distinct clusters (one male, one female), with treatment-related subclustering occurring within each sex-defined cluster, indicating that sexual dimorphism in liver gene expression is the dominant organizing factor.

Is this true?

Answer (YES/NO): YES